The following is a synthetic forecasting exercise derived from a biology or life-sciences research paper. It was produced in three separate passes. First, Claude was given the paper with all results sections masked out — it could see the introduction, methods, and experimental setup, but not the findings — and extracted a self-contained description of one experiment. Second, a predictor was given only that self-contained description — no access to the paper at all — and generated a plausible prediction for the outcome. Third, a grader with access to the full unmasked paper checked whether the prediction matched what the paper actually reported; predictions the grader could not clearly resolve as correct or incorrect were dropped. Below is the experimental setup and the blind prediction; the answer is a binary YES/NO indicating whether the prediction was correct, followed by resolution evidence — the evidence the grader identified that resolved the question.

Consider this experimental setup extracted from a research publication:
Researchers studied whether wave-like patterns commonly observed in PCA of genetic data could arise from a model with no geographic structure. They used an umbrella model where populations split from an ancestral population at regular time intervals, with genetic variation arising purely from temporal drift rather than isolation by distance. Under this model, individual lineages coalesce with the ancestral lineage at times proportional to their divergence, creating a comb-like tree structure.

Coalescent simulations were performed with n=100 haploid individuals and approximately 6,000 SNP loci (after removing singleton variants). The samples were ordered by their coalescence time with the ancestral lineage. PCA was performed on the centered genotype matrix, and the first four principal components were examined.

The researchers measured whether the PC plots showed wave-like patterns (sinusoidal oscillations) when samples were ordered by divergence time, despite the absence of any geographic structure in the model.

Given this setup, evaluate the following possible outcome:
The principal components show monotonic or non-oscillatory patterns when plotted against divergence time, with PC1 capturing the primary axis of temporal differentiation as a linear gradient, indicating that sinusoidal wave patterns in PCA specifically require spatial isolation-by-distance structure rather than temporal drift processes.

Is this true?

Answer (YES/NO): NO